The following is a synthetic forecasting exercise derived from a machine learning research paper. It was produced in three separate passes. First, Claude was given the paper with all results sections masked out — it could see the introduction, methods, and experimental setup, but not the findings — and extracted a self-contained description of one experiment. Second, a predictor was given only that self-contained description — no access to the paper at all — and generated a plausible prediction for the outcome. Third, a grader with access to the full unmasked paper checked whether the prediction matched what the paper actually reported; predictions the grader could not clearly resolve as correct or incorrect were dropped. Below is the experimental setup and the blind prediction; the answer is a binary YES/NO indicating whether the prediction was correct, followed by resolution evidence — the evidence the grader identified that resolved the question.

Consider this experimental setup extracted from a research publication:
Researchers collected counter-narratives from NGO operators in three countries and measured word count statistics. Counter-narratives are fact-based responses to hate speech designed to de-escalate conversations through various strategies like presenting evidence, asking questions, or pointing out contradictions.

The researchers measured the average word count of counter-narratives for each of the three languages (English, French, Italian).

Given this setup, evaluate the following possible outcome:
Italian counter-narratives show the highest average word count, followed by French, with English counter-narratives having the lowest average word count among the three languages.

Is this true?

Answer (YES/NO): NO